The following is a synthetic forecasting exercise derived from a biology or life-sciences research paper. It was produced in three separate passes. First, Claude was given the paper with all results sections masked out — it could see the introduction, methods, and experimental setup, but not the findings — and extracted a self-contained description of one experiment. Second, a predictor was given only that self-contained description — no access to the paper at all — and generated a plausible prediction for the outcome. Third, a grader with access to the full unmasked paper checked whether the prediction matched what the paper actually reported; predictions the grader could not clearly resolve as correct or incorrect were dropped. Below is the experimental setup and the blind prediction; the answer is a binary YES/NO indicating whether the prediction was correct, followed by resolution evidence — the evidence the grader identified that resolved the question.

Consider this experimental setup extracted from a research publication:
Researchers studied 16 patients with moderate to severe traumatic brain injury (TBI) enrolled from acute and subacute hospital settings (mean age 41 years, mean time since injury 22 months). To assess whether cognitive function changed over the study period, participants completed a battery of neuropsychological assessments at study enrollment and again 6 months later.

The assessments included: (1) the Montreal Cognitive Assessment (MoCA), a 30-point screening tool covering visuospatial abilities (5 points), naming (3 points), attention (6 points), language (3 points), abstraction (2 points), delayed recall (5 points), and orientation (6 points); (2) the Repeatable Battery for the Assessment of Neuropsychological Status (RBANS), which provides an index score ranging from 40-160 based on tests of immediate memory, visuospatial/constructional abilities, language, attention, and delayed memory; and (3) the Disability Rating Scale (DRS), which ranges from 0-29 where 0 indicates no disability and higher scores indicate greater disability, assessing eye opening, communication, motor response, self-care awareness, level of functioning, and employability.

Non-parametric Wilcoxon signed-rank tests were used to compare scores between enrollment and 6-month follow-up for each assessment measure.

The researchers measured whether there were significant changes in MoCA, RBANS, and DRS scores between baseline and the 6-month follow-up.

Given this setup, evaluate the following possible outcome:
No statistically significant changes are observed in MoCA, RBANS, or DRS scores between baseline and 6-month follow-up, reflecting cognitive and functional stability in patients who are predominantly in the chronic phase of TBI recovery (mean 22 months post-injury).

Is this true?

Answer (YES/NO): YES